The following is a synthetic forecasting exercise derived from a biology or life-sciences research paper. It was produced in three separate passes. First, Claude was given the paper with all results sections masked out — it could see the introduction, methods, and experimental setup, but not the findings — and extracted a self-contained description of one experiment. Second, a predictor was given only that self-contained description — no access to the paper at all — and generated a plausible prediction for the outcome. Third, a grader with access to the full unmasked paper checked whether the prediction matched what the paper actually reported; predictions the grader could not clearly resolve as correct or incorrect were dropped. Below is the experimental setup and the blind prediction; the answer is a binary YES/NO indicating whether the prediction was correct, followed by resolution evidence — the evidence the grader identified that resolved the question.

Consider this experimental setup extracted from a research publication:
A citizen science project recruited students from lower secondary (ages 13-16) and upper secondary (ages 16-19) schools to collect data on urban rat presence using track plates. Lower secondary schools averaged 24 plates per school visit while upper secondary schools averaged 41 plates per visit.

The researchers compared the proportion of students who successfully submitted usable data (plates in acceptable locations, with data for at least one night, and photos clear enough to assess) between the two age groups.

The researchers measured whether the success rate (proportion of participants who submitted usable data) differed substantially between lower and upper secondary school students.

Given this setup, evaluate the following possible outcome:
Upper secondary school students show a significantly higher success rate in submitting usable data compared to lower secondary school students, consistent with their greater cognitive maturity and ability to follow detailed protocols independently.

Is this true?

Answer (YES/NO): NO